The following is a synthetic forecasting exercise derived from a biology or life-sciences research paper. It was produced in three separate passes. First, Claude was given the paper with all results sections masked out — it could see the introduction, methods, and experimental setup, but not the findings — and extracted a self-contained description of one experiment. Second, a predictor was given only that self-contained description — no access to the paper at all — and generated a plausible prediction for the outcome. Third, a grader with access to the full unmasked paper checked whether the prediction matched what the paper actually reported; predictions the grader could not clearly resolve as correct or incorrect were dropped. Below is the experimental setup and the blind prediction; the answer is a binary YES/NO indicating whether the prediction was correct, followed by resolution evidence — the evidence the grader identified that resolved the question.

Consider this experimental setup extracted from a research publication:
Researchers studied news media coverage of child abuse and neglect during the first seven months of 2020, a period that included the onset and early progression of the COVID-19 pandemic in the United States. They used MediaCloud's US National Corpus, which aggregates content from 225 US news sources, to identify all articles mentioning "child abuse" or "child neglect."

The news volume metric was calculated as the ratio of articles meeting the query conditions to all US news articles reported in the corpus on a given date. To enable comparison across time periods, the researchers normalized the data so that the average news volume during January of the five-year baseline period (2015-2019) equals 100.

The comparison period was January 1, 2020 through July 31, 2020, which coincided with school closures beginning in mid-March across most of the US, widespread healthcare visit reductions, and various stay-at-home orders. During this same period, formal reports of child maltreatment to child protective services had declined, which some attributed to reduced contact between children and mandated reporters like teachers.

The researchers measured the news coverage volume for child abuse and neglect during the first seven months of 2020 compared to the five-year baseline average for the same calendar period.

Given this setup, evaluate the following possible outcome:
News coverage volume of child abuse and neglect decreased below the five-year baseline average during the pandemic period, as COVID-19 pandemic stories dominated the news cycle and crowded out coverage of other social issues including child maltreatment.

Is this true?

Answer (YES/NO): YES